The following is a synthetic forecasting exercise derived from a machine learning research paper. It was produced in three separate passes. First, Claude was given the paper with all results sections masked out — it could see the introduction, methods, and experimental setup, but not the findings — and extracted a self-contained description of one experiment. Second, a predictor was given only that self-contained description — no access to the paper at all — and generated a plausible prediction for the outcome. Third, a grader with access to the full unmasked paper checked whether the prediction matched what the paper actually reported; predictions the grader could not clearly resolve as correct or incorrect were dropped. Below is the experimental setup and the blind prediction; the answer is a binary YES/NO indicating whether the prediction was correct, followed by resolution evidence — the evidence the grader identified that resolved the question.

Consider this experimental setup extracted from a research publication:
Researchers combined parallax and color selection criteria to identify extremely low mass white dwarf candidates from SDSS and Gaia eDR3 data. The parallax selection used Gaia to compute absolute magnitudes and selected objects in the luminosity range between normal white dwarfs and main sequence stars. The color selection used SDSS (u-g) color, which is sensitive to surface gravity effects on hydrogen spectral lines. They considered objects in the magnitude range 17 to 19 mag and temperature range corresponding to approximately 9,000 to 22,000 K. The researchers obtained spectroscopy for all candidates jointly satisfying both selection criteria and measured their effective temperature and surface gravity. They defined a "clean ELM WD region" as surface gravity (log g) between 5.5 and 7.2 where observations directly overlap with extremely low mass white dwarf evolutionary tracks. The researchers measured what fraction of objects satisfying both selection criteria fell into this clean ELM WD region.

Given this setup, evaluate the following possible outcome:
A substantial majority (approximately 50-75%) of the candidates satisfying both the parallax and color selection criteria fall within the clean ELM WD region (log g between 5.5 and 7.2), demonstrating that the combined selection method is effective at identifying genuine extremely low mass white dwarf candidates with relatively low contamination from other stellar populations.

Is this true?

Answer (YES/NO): NO